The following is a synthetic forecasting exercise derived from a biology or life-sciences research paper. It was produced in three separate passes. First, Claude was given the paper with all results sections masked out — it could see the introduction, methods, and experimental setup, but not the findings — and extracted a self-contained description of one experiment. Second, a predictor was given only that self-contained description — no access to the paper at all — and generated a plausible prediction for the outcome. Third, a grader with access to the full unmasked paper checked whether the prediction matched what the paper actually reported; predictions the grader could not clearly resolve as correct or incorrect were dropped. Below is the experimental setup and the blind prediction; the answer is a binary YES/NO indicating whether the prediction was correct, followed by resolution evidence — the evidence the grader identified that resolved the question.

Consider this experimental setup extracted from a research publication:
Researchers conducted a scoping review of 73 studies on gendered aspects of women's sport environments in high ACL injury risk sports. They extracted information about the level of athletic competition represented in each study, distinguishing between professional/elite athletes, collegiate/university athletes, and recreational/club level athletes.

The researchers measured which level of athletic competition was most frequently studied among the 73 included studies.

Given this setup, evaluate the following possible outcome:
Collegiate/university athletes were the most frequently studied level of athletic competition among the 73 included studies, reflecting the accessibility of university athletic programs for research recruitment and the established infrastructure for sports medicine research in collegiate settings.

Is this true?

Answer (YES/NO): NO